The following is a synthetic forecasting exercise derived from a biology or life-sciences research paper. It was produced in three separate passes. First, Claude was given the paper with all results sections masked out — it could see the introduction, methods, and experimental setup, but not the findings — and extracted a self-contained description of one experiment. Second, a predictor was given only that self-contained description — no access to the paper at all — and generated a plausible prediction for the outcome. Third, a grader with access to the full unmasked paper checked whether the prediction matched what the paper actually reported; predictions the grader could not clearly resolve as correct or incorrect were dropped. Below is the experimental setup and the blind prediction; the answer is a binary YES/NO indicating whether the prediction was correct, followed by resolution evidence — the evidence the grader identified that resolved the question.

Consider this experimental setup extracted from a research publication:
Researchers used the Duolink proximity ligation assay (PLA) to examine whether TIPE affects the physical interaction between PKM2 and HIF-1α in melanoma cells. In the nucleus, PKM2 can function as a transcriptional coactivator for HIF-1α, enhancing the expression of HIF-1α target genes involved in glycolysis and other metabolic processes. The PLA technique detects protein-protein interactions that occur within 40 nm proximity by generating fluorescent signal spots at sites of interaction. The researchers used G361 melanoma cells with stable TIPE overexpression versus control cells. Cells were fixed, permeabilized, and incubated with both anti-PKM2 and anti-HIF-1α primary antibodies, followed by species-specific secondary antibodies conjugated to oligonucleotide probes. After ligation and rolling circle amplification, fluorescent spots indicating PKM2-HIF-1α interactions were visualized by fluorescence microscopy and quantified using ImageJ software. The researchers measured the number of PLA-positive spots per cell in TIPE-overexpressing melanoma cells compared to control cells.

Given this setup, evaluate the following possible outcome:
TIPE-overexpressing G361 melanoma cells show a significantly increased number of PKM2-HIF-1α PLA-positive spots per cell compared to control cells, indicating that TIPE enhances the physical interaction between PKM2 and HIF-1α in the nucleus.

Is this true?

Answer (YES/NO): YES